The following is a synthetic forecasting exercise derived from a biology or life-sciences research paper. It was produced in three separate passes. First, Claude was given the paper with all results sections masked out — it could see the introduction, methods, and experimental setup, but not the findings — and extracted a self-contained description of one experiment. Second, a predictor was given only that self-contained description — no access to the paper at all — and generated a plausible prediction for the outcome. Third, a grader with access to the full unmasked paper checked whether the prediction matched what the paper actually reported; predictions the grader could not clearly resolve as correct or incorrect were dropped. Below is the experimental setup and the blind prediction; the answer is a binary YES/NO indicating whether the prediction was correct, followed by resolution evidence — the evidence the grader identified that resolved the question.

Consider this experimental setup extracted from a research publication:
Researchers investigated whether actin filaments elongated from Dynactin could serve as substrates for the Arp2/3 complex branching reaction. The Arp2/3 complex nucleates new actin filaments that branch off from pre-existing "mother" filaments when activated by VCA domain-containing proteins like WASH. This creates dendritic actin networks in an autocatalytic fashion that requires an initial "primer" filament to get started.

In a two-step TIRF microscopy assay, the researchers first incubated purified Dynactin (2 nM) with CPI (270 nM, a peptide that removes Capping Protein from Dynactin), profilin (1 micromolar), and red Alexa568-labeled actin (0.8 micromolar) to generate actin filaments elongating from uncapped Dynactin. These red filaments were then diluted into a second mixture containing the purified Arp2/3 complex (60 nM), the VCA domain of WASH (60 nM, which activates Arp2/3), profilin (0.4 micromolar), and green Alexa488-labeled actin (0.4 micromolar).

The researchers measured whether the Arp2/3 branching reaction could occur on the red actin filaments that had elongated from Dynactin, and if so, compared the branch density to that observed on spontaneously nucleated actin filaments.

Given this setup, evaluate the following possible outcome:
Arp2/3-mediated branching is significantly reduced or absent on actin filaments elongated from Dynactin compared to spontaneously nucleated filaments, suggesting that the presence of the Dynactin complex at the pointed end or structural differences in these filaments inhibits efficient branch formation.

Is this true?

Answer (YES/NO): NO